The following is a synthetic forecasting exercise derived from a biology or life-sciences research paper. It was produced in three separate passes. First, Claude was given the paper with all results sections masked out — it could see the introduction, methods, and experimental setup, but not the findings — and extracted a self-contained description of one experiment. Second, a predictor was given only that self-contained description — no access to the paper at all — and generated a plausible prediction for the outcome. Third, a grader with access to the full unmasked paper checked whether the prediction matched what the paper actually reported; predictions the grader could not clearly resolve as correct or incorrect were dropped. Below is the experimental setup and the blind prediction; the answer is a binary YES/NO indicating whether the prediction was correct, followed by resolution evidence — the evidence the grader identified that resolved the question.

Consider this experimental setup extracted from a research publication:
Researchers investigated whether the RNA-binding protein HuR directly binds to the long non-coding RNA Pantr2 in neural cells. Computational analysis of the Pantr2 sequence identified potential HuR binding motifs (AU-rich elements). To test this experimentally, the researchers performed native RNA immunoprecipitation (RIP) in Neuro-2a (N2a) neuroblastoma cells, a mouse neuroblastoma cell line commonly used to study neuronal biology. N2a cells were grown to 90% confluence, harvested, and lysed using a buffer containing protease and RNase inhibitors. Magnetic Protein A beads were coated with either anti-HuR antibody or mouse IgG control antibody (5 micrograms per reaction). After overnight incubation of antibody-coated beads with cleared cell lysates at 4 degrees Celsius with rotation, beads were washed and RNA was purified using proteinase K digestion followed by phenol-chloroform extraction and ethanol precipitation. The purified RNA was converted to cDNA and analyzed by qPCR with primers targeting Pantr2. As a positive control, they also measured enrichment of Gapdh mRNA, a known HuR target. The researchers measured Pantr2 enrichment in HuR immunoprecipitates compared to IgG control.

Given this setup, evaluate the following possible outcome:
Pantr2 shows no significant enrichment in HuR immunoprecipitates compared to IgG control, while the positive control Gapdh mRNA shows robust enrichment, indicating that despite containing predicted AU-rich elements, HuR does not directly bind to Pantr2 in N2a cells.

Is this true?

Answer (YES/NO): NO